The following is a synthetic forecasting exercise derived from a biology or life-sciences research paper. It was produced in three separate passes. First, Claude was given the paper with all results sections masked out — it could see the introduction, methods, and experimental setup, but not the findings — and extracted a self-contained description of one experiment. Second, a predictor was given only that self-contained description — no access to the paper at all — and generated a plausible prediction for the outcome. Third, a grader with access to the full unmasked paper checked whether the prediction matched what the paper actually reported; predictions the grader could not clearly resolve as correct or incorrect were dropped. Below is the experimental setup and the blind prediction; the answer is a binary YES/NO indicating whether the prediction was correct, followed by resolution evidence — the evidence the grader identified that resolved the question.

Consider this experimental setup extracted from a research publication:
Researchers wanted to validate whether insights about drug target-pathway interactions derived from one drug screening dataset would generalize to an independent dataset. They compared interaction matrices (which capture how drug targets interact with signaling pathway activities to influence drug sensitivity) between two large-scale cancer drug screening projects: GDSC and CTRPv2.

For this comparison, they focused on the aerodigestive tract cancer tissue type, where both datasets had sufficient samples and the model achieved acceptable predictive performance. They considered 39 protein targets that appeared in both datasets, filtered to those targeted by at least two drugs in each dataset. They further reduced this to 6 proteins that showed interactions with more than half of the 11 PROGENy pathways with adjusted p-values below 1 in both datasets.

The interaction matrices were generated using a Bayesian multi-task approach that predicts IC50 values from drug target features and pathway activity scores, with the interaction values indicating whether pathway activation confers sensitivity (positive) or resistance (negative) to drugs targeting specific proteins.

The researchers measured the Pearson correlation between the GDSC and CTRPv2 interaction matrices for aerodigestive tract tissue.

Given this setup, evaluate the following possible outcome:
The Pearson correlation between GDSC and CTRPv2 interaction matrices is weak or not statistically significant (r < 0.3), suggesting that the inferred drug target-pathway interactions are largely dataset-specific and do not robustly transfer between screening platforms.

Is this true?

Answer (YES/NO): NO